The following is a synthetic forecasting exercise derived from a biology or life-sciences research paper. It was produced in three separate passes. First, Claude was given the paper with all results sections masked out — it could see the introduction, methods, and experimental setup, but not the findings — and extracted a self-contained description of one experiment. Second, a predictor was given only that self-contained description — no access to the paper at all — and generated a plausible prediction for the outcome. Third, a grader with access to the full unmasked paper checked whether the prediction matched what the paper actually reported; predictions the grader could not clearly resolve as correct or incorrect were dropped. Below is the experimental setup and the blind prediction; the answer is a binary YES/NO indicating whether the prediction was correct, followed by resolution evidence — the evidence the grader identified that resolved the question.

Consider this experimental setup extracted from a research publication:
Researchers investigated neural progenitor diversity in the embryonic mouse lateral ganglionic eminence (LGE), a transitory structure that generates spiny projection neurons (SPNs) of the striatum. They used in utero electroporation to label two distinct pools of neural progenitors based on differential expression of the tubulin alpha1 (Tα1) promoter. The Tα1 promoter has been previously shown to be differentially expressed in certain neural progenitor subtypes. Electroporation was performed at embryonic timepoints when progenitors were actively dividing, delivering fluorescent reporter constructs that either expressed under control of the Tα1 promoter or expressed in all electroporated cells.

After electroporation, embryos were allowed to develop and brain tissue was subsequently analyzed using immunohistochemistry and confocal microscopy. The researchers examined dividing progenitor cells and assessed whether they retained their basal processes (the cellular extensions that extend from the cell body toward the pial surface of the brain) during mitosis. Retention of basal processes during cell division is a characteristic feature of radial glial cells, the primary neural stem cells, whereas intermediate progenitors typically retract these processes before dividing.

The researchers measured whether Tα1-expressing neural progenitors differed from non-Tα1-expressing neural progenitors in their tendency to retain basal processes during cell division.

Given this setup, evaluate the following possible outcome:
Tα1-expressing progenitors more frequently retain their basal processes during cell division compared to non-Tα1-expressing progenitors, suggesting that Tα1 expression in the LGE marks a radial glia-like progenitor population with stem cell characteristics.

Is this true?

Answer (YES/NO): NO